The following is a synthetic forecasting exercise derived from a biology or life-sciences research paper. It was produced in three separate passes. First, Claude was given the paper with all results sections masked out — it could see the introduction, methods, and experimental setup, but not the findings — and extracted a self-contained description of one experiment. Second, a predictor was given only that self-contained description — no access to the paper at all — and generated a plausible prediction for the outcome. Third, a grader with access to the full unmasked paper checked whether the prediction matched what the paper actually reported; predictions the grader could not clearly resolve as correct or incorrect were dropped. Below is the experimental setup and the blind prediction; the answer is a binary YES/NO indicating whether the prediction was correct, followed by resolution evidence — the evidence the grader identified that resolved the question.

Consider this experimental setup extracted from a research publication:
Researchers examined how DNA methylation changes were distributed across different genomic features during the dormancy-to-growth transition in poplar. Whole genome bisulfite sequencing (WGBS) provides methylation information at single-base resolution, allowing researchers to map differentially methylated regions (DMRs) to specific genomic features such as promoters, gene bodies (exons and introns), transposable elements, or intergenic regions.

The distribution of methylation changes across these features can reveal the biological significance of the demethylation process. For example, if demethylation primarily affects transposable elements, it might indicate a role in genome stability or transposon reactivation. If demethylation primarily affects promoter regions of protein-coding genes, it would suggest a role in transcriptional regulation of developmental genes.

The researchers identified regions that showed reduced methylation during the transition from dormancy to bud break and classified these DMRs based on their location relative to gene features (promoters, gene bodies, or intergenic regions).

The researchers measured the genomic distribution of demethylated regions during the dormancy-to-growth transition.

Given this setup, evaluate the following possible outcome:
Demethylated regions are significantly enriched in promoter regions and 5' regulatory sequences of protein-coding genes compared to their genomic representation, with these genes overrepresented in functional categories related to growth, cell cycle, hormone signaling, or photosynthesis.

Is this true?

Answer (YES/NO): NO